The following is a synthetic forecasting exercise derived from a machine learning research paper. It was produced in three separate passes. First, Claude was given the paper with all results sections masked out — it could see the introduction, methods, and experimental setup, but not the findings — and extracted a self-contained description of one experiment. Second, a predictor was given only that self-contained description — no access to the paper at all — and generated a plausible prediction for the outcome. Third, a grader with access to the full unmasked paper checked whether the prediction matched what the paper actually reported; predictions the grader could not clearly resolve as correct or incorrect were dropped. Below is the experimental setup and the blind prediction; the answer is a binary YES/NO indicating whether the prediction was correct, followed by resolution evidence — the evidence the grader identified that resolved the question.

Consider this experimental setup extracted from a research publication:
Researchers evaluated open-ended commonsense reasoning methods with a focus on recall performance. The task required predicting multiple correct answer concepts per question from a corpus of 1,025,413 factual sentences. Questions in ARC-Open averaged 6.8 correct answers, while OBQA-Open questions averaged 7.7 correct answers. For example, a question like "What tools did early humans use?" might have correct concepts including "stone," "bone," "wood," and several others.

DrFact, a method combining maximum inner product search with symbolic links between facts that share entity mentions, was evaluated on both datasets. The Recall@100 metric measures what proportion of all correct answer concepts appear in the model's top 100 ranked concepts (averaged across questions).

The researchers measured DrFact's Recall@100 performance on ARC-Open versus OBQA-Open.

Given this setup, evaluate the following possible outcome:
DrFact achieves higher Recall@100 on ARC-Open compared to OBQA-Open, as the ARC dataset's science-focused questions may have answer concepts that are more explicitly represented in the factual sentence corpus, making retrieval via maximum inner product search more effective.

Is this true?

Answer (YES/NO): YES